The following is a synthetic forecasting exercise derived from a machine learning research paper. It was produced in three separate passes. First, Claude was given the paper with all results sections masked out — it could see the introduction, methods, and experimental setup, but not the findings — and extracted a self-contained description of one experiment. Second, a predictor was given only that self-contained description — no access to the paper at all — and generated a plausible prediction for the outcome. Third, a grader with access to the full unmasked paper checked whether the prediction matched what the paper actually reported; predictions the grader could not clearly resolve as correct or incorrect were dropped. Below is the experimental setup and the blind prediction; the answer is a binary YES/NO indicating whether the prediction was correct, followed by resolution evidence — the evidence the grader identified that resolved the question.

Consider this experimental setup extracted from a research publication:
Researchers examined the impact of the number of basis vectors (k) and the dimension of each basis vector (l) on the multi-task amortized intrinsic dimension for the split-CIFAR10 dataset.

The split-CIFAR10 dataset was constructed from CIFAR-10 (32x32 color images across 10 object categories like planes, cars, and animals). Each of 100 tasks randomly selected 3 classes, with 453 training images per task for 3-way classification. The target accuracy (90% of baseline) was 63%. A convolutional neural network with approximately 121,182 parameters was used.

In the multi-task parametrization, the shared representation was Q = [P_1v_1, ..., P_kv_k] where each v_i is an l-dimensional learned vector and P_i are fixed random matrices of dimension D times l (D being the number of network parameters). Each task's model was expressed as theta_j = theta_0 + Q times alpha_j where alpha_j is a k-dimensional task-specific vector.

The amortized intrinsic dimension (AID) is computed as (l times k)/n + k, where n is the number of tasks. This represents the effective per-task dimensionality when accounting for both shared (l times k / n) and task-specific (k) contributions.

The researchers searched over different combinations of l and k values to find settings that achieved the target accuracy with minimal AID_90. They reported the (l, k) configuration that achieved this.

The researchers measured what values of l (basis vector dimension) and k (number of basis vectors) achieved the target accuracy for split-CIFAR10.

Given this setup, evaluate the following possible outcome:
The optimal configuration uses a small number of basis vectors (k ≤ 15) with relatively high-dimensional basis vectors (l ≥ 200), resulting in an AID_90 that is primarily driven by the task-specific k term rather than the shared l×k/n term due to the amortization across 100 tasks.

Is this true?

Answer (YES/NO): NO